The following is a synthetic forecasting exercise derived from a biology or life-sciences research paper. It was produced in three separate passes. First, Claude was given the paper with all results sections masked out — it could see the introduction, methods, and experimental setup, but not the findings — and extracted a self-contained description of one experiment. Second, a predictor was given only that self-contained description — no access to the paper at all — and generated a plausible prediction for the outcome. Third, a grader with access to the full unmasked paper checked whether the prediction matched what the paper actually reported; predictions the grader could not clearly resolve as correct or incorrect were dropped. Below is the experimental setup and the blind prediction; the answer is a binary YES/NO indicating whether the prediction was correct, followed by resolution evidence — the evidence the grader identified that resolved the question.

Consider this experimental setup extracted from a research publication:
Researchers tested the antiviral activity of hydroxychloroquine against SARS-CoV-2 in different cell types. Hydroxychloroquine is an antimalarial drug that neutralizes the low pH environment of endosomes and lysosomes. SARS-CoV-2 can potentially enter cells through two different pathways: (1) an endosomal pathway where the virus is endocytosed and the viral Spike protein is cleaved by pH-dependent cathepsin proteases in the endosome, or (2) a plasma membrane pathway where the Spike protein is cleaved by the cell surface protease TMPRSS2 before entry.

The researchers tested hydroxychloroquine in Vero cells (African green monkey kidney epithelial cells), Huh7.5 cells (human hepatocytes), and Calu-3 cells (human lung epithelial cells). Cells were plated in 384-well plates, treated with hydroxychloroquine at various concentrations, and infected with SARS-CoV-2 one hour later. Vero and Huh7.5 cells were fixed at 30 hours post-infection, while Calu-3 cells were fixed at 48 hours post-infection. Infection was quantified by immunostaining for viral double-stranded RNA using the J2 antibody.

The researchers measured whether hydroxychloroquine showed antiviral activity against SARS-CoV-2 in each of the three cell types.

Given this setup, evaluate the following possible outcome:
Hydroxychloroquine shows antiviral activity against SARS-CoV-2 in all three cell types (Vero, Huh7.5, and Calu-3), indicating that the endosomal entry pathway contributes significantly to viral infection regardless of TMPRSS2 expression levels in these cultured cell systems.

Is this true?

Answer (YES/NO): NO